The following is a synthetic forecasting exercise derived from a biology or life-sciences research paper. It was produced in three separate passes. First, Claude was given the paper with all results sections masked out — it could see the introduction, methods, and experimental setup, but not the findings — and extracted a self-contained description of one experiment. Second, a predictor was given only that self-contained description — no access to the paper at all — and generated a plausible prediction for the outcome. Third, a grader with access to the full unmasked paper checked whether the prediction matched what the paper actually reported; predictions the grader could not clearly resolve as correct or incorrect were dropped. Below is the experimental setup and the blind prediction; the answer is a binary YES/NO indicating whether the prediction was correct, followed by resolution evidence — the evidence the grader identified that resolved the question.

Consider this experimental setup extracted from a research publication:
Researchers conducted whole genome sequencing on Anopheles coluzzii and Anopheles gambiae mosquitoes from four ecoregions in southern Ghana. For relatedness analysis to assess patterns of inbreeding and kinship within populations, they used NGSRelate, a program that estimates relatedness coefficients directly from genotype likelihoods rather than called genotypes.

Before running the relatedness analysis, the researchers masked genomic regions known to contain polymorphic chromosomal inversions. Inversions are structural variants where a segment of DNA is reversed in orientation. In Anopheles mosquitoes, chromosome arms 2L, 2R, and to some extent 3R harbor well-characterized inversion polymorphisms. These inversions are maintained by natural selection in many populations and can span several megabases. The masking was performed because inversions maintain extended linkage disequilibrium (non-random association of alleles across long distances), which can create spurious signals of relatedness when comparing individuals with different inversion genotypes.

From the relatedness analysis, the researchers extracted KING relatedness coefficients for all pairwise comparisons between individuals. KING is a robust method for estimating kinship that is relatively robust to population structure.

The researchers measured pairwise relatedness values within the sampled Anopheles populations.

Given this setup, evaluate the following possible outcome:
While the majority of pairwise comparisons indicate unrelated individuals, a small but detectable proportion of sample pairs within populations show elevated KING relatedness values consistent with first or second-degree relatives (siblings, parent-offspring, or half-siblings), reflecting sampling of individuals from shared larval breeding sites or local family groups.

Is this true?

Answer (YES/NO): NO